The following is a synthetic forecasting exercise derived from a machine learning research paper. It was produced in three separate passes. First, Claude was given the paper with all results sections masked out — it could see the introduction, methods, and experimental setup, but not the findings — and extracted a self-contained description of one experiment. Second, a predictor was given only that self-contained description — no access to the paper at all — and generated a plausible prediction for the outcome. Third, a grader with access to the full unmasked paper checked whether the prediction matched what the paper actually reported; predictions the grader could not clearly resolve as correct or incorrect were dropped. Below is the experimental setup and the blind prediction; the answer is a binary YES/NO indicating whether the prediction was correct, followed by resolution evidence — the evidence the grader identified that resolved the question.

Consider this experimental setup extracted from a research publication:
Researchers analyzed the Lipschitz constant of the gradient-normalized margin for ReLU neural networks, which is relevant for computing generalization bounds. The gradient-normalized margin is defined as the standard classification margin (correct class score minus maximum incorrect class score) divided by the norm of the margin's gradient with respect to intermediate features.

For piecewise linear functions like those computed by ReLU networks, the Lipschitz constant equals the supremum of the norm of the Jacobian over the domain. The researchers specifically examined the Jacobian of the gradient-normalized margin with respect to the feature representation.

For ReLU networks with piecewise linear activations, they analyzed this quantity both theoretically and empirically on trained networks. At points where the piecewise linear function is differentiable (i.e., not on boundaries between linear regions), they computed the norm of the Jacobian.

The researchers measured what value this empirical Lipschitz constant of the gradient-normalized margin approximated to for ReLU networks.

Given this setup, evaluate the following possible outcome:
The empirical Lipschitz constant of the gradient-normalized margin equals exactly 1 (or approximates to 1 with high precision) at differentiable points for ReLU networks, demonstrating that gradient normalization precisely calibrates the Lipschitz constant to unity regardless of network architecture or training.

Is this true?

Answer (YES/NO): YES